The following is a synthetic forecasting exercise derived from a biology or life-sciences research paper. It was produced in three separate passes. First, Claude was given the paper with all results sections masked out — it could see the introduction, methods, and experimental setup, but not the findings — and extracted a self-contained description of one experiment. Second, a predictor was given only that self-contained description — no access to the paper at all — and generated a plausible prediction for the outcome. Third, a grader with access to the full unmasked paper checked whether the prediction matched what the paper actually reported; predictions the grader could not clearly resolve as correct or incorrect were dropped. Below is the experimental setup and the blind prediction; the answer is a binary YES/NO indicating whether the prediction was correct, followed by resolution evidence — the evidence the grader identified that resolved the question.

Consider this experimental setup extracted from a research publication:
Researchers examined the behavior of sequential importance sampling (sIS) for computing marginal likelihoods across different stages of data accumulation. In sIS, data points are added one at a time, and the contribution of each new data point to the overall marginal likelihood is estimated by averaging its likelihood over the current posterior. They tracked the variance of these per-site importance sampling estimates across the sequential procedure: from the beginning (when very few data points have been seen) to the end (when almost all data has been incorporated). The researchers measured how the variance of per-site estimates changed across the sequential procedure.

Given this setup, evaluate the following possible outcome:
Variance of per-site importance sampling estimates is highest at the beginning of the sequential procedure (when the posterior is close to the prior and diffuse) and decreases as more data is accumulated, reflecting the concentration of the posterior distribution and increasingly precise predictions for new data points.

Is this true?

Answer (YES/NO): YES